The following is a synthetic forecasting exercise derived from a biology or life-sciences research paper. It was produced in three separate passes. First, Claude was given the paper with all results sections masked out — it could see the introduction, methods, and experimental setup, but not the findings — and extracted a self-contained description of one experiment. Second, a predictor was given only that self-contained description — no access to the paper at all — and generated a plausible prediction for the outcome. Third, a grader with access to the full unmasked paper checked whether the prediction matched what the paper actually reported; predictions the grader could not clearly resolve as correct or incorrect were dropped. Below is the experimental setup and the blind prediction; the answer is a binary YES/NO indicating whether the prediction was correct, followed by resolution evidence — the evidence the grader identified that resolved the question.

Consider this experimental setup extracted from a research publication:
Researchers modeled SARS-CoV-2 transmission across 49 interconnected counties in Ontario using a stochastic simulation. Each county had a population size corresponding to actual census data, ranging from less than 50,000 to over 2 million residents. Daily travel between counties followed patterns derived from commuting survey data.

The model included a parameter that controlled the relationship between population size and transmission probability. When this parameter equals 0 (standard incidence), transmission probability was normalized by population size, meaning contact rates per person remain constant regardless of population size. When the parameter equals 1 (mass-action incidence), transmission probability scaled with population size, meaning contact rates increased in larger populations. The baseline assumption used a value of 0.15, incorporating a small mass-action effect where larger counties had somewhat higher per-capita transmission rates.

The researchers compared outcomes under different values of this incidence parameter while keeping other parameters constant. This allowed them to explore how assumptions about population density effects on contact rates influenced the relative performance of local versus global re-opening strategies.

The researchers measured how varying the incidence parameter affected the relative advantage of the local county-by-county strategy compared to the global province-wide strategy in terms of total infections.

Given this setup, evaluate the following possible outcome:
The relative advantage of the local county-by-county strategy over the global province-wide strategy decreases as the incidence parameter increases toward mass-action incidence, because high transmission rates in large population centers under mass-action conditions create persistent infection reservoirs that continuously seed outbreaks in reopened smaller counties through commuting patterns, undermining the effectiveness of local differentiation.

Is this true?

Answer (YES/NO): NO